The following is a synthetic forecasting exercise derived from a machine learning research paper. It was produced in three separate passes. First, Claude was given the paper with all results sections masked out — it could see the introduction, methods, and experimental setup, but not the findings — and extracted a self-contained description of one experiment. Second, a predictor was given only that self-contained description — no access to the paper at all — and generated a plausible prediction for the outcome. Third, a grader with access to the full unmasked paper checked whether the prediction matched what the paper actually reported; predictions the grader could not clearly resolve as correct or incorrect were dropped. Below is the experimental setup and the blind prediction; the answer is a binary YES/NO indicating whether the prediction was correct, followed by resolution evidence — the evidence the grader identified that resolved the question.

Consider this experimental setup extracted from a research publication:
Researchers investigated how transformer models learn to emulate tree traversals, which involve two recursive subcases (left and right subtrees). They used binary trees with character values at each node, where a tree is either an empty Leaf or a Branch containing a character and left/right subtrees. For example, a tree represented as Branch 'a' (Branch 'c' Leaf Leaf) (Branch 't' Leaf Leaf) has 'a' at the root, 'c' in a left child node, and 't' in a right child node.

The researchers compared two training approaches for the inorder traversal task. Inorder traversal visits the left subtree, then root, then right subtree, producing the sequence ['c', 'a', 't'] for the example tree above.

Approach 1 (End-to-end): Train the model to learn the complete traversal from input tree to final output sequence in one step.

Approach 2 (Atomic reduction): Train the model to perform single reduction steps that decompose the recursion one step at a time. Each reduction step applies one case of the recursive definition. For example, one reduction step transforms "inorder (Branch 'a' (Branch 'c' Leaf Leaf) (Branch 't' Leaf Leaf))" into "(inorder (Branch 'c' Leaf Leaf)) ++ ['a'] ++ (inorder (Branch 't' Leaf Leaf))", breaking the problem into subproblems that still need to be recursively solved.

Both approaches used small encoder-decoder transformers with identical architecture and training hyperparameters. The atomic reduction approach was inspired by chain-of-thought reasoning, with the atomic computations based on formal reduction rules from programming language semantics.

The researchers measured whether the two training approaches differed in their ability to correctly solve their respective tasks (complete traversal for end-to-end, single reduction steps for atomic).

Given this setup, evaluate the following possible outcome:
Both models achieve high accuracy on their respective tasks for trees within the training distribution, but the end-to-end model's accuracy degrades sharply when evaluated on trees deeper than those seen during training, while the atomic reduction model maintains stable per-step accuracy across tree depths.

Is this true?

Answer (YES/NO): NO